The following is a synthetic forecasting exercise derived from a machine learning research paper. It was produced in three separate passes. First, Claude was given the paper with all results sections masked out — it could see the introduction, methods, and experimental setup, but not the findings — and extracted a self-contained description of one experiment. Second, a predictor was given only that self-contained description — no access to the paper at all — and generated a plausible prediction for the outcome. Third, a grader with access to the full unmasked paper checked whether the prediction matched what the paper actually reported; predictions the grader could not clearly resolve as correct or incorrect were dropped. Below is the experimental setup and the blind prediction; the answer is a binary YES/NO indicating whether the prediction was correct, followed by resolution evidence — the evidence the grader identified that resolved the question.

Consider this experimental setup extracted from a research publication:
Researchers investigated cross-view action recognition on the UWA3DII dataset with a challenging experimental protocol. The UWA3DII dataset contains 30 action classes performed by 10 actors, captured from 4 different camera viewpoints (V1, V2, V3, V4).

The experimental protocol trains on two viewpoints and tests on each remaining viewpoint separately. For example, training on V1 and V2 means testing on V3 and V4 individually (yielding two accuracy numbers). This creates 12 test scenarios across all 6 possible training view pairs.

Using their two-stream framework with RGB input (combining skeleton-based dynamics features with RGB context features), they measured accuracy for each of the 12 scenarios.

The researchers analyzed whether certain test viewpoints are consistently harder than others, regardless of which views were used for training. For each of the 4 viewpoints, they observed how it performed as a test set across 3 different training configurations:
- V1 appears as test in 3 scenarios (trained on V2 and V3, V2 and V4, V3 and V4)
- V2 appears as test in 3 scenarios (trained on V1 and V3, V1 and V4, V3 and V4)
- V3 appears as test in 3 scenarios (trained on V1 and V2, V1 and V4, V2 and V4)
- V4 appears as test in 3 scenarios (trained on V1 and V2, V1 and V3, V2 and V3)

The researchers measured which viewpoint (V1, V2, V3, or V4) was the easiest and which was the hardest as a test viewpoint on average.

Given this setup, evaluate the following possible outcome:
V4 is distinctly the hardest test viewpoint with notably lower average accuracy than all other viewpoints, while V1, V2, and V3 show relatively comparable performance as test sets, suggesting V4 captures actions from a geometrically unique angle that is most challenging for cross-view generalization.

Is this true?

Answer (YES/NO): NO